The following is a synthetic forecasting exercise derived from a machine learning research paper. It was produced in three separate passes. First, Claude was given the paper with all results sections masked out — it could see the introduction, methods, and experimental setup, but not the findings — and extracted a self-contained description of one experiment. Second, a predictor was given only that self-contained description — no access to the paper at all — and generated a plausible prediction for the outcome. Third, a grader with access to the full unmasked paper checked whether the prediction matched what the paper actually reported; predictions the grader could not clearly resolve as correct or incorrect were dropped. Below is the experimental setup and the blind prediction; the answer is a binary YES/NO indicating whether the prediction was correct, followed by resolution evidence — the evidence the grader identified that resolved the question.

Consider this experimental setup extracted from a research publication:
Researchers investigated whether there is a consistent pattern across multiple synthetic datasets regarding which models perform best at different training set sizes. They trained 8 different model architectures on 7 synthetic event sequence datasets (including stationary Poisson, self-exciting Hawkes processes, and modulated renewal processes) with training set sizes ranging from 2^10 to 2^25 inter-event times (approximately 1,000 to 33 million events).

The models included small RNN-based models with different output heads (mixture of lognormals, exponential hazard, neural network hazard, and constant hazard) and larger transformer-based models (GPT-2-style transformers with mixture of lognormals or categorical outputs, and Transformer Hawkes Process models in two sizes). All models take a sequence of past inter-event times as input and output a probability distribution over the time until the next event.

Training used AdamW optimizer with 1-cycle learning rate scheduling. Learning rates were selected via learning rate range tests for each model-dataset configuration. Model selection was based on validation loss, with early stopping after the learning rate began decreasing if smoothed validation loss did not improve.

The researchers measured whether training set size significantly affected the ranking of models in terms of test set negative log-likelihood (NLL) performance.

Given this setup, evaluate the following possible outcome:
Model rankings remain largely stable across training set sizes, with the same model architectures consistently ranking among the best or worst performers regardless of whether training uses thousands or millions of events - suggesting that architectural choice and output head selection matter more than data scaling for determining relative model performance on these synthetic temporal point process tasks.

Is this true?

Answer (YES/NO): NO